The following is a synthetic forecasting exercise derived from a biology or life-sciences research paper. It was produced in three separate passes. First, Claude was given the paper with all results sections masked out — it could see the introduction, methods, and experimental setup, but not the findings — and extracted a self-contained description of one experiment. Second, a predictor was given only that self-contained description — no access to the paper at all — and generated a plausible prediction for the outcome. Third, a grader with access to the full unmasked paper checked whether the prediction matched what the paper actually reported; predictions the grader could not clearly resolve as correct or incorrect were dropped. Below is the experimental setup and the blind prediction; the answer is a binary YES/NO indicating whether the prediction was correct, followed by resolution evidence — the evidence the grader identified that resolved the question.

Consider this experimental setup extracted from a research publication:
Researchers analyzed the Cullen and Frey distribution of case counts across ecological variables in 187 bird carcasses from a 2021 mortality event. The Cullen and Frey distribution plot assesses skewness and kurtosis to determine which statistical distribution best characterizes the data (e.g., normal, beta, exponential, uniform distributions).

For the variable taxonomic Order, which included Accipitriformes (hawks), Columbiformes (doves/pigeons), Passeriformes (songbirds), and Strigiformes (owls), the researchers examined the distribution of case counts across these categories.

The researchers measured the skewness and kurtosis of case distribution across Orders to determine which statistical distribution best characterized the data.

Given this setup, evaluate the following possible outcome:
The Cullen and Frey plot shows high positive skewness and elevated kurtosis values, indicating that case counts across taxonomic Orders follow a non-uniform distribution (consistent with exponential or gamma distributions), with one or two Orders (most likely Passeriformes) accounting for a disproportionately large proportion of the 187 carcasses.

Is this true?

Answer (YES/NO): NO